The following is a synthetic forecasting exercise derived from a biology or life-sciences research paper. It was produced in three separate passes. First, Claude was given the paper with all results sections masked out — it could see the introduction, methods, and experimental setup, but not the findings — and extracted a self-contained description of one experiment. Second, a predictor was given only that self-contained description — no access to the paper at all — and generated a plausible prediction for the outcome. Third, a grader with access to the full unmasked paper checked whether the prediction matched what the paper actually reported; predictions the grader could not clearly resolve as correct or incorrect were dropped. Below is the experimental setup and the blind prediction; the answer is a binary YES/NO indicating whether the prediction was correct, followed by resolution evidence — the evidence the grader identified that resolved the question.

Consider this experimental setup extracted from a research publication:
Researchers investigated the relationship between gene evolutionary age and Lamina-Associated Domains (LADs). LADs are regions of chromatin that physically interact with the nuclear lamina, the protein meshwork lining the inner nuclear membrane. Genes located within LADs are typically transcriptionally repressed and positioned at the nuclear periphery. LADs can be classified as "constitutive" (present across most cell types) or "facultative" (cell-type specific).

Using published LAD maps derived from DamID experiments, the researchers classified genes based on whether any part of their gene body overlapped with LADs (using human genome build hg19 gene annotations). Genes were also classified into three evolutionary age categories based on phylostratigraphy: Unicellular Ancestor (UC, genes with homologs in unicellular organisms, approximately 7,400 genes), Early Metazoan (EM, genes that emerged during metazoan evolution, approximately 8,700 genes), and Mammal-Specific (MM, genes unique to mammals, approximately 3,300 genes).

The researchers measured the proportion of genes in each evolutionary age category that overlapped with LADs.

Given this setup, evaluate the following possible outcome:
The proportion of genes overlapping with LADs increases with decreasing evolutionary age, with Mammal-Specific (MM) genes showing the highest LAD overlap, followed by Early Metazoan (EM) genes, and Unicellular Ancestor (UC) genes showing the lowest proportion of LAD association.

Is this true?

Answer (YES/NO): YES